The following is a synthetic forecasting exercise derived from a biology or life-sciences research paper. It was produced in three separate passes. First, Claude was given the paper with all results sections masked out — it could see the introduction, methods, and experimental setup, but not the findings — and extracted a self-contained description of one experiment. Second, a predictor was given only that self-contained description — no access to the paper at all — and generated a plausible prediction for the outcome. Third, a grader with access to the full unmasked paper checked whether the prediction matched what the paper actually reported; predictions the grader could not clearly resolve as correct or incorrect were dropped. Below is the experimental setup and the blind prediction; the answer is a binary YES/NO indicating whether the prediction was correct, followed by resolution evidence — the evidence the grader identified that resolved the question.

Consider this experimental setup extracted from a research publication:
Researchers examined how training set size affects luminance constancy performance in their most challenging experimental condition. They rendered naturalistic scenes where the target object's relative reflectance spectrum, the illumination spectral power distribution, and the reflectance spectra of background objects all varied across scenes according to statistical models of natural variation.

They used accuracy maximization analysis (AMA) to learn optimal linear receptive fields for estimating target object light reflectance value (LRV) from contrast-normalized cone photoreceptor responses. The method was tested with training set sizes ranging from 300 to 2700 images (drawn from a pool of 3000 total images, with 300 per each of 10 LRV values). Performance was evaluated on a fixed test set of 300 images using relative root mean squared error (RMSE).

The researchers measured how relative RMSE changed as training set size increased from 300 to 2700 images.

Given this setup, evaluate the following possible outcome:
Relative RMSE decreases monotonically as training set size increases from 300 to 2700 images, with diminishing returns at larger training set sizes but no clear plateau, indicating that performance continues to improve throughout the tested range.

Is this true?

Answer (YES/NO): NO